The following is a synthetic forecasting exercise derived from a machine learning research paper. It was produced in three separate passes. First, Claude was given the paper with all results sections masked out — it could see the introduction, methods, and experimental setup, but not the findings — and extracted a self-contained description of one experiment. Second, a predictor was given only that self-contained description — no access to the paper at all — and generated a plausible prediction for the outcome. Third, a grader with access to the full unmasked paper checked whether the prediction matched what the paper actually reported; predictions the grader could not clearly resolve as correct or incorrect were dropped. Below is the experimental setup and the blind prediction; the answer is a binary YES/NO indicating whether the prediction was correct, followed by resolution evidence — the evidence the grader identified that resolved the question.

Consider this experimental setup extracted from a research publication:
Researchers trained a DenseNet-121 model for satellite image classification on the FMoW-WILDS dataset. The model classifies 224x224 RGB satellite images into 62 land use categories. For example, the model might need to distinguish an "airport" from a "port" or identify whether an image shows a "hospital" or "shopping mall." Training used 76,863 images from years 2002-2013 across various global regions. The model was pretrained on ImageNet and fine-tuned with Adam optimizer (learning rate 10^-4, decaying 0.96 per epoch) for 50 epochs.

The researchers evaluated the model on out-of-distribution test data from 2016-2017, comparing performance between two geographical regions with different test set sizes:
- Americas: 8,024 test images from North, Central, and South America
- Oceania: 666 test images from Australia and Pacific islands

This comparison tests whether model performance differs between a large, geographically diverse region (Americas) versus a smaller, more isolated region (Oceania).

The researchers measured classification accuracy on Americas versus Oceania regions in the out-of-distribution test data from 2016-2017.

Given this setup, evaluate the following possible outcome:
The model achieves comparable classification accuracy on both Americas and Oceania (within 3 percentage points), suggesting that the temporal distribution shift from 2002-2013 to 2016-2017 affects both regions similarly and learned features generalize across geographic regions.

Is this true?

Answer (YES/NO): NO